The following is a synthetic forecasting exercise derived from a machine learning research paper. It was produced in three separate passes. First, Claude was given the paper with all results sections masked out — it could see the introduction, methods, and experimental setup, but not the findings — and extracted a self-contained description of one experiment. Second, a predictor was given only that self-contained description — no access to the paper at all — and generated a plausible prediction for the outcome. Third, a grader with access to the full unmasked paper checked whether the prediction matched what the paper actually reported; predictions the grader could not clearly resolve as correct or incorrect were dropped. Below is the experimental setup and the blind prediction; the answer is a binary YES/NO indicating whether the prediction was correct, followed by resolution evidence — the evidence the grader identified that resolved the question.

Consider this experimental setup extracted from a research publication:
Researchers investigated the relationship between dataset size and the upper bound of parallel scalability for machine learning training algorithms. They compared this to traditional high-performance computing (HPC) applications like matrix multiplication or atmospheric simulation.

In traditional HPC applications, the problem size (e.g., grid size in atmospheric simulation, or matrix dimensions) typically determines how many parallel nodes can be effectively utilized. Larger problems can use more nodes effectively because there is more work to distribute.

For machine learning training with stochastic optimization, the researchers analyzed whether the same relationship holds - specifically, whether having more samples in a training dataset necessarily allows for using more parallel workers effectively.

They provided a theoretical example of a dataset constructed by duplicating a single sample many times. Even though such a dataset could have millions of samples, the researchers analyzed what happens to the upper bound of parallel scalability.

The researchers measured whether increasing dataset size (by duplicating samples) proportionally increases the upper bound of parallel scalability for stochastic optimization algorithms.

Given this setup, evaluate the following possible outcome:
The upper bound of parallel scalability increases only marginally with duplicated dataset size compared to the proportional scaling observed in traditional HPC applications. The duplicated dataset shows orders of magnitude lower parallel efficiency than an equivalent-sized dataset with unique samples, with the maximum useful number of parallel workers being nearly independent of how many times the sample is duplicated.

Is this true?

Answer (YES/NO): NO